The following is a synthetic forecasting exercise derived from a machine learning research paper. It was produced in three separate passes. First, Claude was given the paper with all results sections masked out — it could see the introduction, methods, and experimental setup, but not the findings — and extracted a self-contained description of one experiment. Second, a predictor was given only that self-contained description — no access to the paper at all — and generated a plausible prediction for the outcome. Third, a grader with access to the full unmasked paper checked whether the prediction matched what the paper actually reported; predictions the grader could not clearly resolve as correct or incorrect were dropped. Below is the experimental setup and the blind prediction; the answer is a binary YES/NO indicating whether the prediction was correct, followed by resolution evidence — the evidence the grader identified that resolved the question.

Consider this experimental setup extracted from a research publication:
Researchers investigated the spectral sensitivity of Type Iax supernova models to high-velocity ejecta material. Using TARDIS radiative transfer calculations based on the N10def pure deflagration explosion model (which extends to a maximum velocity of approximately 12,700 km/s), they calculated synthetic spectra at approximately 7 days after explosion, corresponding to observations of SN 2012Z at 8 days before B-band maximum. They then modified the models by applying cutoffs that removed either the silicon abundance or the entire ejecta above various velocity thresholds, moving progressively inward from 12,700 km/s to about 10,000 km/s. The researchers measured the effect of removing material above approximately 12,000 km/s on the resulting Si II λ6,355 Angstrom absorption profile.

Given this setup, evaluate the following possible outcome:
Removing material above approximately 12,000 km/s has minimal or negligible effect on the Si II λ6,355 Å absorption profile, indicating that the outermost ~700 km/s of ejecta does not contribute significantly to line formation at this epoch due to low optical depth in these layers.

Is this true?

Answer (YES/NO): YES